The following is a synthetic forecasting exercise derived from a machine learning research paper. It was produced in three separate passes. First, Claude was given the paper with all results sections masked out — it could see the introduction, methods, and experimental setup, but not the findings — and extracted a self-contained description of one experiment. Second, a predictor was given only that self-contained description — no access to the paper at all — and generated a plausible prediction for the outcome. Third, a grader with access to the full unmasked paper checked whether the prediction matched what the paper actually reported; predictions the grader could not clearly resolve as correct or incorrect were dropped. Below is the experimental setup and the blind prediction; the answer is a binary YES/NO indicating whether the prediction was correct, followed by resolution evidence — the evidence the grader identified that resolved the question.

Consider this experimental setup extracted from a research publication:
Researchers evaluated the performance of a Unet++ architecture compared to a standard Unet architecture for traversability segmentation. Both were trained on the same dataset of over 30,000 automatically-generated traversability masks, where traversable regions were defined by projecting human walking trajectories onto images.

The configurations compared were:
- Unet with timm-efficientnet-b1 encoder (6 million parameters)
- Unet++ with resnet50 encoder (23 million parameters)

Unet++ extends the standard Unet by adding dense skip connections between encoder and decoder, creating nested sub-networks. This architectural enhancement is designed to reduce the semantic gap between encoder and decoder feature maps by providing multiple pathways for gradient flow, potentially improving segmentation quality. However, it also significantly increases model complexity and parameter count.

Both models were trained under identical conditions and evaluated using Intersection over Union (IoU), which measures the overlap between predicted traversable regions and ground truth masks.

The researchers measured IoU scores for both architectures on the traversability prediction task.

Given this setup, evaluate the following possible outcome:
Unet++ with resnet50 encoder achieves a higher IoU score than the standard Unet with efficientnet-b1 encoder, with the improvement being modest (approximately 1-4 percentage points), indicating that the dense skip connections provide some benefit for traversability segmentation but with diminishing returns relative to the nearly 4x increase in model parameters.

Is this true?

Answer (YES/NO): NO